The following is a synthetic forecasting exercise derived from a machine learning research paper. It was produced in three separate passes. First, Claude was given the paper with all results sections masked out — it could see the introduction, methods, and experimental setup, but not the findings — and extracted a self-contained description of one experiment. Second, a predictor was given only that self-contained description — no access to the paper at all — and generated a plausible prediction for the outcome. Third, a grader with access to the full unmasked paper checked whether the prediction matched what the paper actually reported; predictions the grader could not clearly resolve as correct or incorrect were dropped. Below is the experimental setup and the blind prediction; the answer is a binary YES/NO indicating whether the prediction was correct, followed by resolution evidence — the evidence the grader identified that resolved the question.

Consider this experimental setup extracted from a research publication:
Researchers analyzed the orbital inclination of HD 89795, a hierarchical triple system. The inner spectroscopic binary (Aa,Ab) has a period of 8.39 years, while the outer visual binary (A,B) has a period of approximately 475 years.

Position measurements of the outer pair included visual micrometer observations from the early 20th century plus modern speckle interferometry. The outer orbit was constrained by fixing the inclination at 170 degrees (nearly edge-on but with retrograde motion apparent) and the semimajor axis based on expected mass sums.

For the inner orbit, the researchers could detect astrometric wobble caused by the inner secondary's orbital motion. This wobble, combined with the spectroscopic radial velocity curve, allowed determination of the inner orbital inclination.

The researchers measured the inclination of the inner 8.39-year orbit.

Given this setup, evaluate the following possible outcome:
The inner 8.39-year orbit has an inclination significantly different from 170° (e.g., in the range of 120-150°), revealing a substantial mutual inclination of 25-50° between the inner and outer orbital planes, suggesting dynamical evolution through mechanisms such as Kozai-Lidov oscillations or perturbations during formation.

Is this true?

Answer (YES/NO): NO